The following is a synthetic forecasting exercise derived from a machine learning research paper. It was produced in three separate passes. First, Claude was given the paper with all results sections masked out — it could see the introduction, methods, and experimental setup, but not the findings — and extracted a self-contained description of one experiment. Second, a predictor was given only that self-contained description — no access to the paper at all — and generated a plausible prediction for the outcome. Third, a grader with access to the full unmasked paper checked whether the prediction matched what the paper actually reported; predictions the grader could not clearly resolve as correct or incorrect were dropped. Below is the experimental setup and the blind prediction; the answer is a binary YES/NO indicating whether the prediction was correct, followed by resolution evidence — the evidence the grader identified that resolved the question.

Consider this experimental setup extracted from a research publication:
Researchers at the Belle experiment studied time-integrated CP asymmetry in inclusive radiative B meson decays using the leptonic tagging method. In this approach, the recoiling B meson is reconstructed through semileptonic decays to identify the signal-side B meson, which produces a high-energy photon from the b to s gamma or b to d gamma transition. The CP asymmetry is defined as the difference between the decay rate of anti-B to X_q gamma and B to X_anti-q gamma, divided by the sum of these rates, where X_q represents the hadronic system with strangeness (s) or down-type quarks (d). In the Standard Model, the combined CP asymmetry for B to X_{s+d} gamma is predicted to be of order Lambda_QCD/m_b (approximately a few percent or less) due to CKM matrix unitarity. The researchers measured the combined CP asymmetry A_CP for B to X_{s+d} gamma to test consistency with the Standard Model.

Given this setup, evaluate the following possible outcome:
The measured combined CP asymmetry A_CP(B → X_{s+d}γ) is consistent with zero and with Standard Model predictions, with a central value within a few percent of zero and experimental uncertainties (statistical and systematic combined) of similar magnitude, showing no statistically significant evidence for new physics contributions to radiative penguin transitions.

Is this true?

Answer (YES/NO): YES